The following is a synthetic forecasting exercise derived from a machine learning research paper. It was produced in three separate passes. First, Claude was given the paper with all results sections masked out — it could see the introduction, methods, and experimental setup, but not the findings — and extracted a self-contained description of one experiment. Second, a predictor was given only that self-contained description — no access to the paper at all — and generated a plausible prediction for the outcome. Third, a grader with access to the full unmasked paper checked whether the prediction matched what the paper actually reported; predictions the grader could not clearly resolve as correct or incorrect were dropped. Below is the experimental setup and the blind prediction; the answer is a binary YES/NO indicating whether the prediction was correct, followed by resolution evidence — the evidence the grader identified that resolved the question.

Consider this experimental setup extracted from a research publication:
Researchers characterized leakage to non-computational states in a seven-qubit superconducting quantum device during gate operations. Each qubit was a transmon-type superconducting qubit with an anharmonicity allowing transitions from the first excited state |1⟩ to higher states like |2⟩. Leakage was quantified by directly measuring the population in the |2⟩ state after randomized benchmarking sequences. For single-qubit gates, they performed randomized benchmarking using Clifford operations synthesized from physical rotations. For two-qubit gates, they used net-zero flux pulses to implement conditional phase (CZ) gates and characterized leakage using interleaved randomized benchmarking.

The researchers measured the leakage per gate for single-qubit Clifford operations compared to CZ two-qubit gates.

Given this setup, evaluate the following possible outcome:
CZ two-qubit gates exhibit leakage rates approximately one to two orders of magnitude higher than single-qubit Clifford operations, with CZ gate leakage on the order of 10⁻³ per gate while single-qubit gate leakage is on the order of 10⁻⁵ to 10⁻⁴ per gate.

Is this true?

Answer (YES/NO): NO